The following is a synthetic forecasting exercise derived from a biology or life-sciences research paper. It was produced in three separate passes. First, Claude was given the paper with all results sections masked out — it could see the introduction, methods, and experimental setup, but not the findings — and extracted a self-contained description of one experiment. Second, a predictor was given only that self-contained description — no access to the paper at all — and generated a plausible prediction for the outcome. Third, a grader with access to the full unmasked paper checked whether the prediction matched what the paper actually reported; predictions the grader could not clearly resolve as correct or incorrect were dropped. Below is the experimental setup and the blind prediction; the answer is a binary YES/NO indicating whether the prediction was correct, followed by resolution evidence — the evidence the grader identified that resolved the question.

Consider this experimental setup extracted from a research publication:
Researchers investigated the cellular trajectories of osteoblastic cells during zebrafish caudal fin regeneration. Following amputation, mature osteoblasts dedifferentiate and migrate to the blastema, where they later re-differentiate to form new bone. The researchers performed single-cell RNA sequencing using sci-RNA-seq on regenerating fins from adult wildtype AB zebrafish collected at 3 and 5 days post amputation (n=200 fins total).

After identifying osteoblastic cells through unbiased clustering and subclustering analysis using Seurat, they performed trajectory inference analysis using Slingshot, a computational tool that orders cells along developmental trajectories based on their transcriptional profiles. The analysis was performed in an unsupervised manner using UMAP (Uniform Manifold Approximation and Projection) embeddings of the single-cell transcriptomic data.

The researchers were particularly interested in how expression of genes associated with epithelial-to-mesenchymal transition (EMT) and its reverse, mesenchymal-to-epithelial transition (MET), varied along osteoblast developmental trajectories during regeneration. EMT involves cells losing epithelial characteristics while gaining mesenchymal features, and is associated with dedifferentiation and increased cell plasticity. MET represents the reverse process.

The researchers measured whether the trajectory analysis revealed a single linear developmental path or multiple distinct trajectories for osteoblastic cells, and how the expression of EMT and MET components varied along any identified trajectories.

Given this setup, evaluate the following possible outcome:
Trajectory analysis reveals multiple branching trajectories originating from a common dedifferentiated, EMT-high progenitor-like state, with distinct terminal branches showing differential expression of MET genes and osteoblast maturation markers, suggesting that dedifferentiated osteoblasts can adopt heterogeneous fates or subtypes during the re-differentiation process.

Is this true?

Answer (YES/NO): NO